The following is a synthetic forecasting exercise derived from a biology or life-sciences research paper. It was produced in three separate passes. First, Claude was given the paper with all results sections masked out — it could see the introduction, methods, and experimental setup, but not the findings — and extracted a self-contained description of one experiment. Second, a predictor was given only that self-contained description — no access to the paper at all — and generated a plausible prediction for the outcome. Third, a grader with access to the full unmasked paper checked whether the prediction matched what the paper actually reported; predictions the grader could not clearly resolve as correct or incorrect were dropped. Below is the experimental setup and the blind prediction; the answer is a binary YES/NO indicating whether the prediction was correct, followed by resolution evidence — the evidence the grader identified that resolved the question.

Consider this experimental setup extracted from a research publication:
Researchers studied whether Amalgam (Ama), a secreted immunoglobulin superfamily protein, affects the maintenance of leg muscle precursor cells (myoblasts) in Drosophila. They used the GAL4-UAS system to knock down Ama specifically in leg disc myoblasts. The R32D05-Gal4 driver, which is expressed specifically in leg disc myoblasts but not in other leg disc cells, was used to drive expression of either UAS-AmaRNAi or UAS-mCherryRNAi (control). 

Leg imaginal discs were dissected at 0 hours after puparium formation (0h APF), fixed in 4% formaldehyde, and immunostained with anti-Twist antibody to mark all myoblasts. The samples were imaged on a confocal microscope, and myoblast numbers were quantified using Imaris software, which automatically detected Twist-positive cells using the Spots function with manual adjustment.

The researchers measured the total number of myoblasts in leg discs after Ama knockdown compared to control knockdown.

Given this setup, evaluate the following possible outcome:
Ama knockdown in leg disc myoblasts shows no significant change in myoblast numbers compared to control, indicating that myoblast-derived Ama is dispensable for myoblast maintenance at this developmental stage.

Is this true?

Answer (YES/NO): NO